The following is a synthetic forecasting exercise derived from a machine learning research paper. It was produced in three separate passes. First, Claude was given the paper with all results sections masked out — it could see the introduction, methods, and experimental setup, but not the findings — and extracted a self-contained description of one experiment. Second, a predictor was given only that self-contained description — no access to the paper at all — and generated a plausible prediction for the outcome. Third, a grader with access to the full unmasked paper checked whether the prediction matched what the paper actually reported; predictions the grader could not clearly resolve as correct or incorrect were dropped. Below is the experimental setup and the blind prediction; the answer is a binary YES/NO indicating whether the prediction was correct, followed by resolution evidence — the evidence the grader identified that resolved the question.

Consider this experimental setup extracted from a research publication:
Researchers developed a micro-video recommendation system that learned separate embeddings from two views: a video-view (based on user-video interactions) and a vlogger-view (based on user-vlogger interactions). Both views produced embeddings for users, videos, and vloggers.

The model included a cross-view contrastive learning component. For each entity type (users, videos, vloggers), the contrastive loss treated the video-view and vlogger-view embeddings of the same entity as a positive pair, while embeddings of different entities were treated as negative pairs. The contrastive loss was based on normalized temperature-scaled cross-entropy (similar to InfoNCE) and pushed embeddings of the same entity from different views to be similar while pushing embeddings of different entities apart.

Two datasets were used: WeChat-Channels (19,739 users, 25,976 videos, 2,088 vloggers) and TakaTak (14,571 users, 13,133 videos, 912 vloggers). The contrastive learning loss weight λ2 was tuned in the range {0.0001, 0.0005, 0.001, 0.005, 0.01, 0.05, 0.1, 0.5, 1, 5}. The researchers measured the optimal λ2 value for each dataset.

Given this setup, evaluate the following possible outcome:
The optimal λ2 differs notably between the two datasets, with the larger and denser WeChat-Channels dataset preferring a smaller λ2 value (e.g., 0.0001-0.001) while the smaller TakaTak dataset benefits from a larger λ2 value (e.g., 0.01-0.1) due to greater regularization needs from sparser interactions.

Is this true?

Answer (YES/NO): NO